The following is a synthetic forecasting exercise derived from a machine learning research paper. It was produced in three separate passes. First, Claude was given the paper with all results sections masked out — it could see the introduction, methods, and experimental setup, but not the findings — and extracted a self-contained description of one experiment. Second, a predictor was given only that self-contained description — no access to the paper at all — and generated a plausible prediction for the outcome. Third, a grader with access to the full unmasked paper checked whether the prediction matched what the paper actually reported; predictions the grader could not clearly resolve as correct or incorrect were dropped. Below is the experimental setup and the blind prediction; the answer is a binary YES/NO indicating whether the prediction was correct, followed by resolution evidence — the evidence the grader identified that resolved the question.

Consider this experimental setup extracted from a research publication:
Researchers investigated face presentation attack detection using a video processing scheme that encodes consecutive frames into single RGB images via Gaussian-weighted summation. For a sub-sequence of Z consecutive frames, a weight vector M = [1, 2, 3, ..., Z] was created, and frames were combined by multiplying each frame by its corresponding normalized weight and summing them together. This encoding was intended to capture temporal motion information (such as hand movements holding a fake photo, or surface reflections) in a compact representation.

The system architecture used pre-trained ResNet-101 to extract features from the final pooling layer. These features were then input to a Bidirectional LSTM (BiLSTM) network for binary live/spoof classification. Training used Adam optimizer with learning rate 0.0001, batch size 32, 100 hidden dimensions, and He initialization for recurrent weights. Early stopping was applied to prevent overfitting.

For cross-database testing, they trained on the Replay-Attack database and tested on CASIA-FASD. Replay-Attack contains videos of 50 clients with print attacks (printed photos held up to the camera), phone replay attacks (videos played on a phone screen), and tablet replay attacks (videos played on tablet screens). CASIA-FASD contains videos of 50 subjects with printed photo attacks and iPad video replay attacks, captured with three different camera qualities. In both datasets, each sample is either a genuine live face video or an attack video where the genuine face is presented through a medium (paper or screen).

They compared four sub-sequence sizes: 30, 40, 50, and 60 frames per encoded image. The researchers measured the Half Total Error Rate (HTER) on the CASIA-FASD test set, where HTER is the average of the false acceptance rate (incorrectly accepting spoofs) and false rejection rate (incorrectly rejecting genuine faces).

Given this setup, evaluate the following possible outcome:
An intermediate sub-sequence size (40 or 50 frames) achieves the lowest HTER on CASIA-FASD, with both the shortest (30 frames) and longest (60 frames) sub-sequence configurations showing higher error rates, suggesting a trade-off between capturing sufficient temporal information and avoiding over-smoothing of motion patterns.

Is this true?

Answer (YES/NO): NO